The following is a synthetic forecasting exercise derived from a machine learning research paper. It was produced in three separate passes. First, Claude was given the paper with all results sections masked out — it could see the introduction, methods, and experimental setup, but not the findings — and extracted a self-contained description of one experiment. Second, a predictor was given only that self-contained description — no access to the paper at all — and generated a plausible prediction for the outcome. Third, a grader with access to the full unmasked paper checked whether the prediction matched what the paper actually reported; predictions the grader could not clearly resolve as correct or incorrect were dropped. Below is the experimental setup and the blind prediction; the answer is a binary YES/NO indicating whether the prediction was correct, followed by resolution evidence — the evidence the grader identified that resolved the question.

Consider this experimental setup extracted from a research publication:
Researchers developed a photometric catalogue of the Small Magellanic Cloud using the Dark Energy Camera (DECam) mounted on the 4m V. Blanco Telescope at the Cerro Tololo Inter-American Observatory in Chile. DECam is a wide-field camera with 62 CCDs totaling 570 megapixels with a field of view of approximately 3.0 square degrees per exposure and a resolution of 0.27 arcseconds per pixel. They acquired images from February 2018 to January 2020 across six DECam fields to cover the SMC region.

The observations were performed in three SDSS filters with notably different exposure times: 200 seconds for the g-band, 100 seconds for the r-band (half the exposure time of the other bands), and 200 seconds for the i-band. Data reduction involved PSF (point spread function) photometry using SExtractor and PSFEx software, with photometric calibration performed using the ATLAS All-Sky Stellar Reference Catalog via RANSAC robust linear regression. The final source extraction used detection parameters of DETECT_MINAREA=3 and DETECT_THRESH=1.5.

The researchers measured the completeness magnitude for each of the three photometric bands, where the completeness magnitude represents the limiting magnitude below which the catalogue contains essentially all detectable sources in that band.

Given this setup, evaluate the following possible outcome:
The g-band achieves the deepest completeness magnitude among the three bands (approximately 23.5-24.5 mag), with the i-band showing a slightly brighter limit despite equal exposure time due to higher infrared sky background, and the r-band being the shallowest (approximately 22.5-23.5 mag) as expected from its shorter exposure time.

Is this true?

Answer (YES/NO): NO